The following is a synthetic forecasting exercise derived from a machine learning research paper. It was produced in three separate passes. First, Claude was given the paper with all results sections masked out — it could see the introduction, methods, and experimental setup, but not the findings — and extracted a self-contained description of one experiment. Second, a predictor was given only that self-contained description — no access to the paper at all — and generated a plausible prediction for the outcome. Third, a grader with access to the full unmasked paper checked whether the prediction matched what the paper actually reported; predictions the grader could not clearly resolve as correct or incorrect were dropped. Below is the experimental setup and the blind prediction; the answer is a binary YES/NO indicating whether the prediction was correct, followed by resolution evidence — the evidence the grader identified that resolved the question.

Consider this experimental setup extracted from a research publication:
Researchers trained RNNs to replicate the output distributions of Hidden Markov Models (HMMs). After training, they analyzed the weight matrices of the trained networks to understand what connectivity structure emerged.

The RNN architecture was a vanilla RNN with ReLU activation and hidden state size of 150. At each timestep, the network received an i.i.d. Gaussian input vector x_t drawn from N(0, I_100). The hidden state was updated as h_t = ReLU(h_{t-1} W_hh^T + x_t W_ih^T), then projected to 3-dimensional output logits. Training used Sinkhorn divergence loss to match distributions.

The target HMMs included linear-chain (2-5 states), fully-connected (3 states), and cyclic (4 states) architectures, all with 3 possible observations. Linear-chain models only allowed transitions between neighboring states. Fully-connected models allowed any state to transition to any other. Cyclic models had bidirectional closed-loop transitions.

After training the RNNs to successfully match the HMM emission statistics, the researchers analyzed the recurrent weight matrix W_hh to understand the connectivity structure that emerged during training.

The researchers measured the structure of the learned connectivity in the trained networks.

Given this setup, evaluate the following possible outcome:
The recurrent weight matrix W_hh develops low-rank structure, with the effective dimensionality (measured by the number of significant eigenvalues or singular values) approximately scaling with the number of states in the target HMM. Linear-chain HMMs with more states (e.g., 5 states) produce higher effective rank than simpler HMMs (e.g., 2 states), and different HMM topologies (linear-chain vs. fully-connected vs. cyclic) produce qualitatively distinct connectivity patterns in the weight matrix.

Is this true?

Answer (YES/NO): NO